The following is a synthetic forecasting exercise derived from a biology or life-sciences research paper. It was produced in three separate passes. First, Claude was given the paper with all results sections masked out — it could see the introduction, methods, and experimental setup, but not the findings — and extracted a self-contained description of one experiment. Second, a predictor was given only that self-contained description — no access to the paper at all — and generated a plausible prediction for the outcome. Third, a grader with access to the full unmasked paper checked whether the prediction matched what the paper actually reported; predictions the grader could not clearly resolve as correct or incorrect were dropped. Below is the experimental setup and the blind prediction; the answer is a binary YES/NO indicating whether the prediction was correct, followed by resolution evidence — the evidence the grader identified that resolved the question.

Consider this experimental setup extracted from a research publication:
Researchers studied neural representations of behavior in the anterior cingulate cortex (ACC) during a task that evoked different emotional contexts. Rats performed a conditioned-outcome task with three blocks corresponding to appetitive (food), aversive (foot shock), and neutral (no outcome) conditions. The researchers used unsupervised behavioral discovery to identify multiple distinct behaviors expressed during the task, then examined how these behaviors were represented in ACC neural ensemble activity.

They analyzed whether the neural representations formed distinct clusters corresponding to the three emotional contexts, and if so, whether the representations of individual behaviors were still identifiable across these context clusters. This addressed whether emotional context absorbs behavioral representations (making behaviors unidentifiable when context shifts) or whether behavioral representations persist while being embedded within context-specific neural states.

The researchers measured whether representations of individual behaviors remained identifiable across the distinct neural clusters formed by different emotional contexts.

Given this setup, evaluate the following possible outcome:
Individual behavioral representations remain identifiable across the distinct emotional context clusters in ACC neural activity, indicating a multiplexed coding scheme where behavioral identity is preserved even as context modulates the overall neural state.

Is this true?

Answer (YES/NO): YES